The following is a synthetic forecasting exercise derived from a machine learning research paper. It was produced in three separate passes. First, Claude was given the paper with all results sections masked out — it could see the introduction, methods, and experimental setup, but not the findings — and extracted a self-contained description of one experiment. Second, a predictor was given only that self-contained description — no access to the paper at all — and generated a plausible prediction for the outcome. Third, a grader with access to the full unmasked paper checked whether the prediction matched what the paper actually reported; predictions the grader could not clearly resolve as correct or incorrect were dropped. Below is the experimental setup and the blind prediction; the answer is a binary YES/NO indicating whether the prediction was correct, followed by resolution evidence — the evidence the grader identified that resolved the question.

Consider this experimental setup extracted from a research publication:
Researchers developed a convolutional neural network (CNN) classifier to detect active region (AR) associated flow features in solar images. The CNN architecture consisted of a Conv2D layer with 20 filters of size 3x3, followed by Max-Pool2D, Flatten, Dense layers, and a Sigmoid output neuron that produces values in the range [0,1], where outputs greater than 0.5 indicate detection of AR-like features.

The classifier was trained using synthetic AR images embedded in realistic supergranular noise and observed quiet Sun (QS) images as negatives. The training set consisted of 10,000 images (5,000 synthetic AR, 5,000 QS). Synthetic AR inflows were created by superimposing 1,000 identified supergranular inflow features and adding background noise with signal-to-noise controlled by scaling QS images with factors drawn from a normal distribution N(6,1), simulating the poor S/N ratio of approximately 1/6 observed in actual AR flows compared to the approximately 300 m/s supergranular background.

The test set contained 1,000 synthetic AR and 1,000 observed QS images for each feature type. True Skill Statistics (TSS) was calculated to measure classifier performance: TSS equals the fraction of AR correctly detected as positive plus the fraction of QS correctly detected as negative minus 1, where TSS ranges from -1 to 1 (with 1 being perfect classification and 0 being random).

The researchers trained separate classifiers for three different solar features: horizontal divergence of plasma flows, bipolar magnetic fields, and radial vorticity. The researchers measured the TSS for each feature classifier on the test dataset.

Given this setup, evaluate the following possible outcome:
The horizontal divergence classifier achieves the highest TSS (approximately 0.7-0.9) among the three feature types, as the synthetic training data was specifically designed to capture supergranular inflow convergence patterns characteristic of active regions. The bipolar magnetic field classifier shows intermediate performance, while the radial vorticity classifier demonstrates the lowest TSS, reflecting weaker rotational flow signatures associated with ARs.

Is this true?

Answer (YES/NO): NO